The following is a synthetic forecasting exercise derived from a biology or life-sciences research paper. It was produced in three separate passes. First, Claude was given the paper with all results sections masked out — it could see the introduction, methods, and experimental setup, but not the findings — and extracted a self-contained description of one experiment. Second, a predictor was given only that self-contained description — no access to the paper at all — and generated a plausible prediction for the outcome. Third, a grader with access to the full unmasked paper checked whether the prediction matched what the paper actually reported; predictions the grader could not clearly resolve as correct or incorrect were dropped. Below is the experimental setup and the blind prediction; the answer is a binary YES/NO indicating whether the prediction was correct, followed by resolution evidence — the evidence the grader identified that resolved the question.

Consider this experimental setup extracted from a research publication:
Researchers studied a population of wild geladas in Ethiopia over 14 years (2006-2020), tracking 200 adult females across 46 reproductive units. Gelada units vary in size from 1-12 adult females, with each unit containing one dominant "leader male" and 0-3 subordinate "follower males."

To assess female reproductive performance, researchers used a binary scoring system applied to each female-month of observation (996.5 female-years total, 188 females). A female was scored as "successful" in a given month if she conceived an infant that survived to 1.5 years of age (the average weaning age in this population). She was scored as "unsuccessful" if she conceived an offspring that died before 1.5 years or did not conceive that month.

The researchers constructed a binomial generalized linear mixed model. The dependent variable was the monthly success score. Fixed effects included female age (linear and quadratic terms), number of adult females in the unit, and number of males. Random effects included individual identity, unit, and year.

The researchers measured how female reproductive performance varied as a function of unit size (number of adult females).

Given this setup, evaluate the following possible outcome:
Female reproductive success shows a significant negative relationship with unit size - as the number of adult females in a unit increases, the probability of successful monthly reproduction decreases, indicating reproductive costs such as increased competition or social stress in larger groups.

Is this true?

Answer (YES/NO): NO